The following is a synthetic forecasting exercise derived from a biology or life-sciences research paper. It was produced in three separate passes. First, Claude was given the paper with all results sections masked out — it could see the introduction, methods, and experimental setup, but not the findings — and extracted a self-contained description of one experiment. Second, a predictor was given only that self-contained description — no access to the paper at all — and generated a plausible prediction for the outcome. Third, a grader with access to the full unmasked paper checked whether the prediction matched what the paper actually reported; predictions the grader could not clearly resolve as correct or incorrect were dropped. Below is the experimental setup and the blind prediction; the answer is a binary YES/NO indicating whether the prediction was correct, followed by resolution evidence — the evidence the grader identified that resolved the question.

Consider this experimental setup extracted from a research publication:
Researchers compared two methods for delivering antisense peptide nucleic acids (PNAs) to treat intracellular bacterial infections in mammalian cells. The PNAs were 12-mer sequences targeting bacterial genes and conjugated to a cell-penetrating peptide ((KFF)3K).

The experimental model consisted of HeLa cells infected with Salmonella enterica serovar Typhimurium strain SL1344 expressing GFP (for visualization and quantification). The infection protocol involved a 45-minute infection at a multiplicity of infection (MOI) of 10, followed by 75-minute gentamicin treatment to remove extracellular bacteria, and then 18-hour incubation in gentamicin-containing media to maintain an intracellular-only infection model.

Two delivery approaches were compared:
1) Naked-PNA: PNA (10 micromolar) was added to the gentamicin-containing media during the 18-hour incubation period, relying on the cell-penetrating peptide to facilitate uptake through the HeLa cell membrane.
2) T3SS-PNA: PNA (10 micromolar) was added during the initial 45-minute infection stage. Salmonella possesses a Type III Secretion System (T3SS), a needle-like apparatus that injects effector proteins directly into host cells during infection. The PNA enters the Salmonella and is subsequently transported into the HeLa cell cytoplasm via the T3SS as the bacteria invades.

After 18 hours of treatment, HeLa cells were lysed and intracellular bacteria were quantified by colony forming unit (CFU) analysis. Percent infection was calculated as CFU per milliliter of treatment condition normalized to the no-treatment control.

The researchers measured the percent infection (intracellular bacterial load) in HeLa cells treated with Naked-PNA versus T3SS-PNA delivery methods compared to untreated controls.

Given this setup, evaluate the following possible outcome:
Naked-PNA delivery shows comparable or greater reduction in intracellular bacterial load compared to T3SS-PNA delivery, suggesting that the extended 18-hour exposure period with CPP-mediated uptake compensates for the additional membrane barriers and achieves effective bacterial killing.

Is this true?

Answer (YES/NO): NO